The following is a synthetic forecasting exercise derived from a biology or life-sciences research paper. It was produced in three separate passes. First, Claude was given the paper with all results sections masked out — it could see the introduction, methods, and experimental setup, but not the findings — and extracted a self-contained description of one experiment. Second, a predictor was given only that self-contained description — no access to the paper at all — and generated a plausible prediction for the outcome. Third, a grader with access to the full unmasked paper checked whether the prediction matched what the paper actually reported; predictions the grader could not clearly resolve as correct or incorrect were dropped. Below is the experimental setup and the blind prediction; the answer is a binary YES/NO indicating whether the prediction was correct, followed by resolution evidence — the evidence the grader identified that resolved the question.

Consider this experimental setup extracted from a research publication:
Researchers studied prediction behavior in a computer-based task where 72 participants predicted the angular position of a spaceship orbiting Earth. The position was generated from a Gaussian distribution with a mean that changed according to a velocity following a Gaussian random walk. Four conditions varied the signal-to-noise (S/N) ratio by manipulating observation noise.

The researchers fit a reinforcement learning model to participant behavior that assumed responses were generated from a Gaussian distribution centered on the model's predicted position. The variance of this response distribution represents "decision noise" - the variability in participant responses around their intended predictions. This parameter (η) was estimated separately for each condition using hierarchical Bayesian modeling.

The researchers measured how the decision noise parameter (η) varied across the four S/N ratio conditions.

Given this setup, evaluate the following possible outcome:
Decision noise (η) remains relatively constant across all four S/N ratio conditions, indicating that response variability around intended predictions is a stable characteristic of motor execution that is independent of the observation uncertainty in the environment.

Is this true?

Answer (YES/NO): NO